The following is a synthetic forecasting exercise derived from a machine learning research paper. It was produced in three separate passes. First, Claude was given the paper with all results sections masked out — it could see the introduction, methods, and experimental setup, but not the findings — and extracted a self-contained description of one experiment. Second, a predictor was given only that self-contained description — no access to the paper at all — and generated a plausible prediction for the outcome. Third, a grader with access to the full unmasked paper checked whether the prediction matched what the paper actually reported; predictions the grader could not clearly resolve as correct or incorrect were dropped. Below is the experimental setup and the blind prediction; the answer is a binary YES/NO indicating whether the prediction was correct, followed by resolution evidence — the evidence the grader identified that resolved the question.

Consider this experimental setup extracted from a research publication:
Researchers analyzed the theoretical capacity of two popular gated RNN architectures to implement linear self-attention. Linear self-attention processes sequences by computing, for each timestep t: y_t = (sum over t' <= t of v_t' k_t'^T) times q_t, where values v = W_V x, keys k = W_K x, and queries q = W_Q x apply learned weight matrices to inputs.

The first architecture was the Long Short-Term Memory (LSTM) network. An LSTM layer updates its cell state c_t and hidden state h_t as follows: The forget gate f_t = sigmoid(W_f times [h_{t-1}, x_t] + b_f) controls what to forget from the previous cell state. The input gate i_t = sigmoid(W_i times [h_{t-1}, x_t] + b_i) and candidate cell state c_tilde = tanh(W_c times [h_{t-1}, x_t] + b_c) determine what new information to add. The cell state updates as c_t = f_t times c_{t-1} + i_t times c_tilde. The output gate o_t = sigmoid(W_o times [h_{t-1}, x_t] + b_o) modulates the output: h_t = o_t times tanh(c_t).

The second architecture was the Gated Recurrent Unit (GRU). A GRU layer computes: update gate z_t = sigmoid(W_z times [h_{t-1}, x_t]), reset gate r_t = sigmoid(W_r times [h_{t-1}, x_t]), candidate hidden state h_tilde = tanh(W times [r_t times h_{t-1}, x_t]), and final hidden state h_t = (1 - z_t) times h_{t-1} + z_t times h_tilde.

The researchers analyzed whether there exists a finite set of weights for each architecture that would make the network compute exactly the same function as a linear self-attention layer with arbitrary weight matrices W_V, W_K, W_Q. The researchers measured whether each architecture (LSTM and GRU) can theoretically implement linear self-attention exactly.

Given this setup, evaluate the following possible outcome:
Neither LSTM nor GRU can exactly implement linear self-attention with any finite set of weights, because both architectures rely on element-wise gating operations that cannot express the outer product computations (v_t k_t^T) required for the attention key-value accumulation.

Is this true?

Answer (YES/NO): NO